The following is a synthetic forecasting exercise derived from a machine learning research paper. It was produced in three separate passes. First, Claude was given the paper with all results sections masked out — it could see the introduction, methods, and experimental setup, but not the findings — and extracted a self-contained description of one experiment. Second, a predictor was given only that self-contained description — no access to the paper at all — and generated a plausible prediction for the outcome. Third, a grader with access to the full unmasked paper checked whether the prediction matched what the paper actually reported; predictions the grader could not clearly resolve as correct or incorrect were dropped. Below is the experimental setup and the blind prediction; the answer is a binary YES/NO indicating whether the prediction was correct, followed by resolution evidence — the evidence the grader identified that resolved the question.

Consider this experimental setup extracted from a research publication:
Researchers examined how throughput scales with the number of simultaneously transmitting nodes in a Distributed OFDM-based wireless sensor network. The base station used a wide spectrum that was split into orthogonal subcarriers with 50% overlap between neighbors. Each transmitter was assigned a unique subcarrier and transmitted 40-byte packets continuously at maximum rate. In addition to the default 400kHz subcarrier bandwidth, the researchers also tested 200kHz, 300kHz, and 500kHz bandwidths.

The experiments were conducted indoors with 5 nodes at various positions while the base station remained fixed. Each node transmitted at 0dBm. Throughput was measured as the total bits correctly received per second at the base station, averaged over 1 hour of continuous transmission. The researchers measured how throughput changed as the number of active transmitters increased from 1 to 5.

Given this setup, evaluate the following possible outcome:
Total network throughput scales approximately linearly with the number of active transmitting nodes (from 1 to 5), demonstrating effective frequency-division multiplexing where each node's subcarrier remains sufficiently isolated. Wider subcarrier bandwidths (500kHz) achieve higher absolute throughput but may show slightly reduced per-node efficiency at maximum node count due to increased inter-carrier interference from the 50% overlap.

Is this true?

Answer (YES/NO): NO